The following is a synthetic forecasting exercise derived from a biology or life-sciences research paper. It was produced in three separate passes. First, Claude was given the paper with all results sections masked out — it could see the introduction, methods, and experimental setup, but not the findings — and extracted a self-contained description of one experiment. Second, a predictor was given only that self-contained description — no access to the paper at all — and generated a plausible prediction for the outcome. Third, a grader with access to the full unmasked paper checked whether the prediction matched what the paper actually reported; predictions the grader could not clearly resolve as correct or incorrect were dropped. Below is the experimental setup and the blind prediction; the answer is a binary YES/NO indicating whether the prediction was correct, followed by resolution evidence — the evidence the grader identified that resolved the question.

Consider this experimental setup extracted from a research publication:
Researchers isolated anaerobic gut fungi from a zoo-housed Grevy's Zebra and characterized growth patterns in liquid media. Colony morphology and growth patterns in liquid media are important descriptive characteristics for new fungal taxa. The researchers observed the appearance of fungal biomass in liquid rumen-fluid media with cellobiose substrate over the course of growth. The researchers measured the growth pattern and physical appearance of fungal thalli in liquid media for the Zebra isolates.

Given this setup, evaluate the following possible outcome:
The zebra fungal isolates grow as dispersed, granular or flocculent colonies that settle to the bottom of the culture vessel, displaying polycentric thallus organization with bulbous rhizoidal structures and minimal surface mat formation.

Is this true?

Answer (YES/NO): NO